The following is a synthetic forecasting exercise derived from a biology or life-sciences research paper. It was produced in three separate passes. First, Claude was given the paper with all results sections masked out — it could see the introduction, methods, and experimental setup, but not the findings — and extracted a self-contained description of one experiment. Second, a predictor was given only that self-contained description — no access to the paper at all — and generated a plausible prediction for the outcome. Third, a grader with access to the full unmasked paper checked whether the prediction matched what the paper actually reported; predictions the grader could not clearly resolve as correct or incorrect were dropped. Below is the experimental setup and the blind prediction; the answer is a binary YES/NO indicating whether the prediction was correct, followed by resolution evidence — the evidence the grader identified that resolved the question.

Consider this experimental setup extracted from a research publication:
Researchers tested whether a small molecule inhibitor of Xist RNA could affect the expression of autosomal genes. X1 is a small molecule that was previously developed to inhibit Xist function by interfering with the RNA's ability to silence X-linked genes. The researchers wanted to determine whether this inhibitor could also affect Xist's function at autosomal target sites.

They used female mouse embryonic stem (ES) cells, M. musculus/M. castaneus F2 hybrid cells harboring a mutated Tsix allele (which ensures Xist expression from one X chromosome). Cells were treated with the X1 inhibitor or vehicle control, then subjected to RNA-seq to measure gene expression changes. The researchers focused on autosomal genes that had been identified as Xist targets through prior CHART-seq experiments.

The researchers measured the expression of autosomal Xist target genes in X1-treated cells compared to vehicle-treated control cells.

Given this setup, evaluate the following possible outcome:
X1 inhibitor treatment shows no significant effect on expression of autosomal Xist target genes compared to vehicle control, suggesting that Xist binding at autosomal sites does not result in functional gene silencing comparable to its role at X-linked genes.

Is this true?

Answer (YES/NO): NO